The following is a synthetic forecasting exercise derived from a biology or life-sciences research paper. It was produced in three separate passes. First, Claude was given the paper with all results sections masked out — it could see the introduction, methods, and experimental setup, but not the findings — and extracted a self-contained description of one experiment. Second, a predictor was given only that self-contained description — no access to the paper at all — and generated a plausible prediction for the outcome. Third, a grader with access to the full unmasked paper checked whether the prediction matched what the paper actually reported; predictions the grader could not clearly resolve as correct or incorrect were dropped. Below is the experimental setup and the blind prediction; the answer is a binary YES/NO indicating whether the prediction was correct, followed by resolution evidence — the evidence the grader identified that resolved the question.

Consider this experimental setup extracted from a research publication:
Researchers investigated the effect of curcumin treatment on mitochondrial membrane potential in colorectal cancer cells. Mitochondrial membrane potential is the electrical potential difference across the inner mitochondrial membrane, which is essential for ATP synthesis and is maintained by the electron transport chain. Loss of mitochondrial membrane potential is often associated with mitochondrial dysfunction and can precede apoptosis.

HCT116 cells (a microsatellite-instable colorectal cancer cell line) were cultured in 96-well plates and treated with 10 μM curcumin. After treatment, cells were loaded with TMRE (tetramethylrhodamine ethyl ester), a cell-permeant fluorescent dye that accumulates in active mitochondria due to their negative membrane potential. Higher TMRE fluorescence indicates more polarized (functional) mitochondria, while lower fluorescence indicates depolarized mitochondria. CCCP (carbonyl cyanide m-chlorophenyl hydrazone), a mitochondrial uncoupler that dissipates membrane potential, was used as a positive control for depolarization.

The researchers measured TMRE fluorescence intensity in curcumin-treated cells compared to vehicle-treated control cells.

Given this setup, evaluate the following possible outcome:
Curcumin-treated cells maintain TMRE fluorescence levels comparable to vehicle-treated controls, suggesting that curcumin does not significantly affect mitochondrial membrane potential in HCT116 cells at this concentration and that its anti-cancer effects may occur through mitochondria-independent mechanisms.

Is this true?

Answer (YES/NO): NO